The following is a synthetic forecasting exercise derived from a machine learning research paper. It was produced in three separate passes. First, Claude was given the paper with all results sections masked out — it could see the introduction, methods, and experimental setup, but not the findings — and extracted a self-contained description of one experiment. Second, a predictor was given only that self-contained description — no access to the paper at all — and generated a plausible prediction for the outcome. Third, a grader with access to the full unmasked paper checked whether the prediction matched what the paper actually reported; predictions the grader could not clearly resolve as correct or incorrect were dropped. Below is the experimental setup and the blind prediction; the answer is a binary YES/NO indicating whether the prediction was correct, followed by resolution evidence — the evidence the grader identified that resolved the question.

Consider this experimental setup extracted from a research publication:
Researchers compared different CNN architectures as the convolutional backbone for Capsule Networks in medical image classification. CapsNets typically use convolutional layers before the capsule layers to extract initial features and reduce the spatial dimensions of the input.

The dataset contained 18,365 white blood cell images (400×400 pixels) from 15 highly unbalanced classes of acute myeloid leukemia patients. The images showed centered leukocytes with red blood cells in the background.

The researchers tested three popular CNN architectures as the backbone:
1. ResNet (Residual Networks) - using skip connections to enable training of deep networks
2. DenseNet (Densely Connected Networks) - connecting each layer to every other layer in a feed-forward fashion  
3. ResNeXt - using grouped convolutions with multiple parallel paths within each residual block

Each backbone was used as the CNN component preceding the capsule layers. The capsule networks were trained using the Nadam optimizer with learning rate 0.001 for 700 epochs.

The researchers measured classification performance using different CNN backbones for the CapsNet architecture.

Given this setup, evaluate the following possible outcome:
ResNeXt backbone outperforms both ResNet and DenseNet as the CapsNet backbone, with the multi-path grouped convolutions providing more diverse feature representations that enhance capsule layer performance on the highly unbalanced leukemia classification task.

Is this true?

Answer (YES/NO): YES